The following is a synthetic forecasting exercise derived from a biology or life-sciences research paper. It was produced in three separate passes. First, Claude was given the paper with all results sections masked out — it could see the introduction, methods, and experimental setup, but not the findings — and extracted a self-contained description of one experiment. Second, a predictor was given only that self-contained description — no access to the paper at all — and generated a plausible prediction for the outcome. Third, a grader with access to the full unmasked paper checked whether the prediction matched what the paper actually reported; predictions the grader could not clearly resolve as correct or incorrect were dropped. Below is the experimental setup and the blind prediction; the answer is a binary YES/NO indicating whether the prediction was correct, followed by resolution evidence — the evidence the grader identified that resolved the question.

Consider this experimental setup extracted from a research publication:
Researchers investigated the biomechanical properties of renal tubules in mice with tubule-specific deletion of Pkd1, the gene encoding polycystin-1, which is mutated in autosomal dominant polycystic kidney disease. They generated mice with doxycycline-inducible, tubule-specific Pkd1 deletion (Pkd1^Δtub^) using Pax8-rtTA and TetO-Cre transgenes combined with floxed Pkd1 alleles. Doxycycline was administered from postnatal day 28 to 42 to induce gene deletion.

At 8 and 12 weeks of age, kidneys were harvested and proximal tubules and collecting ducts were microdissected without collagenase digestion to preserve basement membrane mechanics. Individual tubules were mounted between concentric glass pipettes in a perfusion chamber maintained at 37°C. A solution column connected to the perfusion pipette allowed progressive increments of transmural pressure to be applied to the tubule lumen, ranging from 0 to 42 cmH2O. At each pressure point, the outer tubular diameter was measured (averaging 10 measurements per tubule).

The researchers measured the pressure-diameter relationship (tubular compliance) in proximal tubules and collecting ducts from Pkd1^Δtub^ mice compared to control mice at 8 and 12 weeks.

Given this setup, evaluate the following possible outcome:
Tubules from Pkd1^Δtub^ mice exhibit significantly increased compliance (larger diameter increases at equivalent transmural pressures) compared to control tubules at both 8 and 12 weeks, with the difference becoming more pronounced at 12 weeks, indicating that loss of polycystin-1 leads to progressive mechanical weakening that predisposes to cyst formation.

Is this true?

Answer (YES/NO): NO